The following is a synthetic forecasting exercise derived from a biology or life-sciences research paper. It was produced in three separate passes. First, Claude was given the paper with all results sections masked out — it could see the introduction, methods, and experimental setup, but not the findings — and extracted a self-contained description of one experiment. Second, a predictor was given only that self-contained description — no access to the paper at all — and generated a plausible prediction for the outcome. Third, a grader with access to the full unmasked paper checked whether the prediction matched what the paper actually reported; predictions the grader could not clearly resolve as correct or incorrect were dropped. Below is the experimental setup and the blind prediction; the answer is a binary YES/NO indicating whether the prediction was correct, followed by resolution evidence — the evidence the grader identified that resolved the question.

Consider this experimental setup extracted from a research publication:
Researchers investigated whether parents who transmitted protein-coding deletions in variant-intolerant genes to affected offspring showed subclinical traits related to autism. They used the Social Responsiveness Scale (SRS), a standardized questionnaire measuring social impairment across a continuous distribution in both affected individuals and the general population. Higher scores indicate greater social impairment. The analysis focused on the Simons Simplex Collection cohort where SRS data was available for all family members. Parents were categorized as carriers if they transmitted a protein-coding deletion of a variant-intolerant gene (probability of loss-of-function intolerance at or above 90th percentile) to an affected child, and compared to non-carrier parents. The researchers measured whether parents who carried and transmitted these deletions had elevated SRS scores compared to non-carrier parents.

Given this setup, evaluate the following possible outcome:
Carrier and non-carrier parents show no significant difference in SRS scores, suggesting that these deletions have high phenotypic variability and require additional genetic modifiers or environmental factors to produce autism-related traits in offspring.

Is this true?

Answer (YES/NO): NO